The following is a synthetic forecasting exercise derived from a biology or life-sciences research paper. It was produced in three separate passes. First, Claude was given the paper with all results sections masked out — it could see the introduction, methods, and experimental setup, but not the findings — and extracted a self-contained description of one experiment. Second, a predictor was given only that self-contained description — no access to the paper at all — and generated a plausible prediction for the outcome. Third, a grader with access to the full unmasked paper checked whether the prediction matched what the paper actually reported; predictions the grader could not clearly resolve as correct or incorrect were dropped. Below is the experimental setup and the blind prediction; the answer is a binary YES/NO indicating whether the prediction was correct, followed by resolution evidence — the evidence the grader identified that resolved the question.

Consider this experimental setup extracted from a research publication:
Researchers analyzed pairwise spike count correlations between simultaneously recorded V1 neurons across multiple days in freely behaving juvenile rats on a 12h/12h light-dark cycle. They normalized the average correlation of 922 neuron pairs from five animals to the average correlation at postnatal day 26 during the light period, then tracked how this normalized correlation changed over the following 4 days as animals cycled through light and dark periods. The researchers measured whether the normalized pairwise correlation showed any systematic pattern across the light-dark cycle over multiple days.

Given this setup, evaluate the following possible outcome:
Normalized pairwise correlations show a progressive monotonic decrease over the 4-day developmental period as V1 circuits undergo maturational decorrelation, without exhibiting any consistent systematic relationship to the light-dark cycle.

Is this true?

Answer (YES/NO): NO